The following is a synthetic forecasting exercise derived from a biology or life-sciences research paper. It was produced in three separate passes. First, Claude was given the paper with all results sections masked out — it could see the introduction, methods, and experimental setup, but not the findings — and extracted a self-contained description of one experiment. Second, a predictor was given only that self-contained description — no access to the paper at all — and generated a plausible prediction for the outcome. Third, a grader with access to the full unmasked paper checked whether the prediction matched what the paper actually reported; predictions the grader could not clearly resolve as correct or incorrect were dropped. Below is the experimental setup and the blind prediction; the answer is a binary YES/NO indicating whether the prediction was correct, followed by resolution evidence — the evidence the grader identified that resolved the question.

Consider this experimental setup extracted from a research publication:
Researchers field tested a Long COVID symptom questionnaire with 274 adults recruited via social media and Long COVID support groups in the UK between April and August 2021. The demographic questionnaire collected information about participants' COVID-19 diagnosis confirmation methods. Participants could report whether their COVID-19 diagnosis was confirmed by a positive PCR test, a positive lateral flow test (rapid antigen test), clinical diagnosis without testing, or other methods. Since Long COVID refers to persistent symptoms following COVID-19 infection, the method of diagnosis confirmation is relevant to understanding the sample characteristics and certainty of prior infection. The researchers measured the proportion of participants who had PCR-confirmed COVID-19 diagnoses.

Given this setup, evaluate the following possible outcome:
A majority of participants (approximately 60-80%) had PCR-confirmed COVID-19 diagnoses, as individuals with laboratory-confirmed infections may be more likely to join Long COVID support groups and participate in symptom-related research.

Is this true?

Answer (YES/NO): NO